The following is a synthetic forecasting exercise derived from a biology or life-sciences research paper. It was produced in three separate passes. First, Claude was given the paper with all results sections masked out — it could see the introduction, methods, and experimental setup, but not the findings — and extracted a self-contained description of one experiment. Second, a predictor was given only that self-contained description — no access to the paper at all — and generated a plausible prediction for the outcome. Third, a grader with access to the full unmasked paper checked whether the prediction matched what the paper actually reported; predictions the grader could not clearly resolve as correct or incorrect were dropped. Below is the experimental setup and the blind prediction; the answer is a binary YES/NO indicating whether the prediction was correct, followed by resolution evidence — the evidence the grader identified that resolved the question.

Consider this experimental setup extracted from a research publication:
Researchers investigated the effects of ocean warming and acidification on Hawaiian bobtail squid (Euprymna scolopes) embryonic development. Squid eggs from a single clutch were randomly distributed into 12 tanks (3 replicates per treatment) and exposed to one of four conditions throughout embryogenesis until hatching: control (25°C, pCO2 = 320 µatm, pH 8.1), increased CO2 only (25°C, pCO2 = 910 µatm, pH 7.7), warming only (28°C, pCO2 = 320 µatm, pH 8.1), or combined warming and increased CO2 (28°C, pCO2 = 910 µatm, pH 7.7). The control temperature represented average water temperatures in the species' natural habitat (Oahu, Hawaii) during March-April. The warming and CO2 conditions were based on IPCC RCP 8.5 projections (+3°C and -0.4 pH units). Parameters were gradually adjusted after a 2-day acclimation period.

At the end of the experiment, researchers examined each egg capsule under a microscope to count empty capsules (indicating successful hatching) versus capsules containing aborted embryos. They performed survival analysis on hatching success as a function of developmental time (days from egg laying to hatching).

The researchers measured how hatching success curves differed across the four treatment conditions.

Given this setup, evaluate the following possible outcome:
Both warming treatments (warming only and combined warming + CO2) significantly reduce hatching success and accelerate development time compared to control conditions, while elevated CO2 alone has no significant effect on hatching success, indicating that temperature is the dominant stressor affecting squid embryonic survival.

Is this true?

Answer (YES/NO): NO